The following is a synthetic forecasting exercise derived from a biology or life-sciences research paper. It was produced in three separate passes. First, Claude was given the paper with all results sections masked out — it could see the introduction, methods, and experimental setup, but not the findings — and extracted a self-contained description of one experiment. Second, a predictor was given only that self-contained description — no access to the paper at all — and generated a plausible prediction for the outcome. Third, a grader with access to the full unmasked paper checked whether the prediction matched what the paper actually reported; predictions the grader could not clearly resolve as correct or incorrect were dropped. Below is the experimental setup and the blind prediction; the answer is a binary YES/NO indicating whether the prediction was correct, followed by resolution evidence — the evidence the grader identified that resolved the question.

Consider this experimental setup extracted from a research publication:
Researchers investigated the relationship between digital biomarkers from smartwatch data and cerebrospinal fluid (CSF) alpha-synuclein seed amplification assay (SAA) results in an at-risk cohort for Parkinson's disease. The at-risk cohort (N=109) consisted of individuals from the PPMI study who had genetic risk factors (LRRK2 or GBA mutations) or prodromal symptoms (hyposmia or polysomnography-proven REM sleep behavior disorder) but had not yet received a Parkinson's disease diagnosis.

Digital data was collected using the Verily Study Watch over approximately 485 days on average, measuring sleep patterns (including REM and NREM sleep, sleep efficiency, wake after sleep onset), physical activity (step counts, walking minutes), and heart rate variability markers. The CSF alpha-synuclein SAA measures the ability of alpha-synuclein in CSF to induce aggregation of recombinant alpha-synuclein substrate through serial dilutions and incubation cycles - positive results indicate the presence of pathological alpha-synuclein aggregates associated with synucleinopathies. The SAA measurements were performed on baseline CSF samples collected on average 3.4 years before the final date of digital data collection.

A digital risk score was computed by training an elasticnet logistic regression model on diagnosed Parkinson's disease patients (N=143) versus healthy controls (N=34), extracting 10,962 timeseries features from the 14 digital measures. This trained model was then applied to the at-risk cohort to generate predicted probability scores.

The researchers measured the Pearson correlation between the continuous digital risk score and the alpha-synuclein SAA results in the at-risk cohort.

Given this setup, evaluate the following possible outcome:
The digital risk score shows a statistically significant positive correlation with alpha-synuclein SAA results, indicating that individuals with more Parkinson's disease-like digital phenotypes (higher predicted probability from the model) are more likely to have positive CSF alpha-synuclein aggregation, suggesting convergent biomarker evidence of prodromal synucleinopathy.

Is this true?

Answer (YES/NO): YES